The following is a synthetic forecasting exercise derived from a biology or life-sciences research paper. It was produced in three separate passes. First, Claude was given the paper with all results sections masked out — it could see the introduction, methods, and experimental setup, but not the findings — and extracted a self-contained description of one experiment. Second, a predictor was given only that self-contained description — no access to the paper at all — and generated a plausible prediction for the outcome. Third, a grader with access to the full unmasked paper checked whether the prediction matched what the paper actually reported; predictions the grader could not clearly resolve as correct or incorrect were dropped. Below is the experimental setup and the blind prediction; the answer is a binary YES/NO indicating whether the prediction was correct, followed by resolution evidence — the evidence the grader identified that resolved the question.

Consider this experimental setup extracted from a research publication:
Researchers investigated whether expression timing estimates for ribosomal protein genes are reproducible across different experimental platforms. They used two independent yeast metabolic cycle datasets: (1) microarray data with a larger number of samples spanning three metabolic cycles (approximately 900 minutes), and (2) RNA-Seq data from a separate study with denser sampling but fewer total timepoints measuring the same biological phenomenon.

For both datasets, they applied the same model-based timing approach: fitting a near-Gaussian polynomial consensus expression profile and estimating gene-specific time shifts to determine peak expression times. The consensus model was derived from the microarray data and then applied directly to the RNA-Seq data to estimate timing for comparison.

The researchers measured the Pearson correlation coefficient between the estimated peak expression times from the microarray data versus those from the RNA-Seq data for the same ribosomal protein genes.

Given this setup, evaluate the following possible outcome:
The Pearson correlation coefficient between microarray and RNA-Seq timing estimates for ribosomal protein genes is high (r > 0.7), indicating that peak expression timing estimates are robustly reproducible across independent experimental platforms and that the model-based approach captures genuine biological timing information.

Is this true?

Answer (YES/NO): NO